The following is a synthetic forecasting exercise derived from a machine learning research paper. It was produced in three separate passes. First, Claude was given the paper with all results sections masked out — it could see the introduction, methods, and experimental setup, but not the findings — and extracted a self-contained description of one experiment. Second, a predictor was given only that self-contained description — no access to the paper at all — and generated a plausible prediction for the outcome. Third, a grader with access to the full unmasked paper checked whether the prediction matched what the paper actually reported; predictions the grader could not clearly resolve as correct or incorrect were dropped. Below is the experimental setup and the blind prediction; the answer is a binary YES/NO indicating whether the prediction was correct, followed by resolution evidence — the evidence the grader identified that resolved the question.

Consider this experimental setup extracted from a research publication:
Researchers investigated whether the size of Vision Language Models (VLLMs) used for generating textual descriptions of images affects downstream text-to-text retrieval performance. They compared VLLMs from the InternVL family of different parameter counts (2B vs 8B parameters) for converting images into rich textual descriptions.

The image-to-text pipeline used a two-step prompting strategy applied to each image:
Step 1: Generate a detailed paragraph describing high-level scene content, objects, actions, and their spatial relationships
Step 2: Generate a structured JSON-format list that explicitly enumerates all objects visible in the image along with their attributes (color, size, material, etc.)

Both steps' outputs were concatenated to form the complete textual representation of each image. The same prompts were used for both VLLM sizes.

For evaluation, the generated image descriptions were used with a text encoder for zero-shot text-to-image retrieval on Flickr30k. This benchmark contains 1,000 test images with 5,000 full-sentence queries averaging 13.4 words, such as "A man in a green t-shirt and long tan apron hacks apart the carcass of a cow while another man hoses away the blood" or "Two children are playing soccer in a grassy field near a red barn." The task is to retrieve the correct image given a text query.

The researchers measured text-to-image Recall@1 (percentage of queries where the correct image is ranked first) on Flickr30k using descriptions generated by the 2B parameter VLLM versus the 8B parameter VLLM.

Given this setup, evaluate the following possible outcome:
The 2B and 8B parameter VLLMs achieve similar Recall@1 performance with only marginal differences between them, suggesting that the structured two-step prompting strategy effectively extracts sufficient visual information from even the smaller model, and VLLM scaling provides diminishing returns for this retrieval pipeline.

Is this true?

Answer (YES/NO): YES